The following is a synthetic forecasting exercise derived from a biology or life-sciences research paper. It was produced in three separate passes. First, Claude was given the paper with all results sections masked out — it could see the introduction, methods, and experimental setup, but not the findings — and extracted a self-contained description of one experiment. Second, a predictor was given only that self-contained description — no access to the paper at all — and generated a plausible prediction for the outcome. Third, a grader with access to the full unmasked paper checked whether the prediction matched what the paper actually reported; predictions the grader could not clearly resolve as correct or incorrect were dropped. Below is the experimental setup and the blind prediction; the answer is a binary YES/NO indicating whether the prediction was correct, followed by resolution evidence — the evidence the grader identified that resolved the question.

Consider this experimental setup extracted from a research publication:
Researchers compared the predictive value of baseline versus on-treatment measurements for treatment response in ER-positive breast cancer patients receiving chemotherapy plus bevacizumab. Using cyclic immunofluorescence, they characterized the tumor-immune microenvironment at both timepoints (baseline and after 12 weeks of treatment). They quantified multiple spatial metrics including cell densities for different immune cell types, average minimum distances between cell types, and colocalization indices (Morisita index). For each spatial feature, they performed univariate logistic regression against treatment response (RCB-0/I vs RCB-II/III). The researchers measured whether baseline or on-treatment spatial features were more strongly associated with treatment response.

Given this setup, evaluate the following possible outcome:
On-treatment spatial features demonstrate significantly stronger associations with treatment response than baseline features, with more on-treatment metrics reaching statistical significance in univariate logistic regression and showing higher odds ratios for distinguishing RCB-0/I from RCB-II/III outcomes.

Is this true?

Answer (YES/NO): NO